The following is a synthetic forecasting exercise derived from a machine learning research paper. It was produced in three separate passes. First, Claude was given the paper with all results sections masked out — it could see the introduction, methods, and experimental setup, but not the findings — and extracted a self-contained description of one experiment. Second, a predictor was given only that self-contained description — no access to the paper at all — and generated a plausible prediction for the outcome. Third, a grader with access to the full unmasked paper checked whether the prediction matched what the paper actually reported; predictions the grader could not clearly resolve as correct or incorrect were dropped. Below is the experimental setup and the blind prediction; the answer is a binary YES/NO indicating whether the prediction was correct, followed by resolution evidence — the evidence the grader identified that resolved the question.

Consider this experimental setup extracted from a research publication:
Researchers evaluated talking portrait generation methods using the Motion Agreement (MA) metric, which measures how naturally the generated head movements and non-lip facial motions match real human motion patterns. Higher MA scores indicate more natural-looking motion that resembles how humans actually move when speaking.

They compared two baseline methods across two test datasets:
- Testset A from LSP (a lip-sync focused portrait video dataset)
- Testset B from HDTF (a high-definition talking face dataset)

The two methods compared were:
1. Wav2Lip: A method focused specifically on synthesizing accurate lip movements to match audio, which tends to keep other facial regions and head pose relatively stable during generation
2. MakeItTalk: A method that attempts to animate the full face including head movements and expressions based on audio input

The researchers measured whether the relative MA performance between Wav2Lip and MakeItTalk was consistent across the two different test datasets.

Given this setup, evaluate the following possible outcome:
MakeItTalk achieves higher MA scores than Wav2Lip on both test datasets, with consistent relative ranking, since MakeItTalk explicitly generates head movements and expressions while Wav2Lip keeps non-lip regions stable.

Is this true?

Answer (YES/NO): NO